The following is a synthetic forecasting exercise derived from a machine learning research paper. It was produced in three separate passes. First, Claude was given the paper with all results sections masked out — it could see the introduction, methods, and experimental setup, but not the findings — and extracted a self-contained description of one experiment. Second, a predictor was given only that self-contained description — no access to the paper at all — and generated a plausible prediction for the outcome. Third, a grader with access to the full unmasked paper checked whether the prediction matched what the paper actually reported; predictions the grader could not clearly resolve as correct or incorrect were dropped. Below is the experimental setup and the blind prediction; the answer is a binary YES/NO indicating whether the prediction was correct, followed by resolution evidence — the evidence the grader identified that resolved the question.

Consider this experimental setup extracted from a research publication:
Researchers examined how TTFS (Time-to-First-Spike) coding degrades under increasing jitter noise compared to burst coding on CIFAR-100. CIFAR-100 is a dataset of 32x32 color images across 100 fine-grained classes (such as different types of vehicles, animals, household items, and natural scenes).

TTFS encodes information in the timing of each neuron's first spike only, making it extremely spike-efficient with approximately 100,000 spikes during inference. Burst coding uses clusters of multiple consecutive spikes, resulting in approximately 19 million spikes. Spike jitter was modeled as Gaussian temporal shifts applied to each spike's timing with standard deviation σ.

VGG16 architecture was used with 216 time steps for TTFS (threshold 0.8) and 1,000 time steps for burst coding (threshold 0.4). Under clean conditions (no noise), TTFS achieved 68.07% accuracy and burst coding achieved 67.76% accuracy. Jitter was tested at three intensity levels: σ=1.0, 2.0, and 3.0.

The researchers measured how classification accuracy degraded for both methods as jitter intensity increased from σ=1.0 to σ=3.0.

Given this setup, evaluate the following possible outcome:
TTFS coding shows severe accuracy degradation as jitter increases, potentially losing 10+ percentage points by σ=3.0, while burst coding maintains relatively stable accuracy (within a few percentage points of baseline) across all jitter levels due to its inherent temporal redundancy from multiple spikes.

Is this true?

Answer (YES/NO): NO